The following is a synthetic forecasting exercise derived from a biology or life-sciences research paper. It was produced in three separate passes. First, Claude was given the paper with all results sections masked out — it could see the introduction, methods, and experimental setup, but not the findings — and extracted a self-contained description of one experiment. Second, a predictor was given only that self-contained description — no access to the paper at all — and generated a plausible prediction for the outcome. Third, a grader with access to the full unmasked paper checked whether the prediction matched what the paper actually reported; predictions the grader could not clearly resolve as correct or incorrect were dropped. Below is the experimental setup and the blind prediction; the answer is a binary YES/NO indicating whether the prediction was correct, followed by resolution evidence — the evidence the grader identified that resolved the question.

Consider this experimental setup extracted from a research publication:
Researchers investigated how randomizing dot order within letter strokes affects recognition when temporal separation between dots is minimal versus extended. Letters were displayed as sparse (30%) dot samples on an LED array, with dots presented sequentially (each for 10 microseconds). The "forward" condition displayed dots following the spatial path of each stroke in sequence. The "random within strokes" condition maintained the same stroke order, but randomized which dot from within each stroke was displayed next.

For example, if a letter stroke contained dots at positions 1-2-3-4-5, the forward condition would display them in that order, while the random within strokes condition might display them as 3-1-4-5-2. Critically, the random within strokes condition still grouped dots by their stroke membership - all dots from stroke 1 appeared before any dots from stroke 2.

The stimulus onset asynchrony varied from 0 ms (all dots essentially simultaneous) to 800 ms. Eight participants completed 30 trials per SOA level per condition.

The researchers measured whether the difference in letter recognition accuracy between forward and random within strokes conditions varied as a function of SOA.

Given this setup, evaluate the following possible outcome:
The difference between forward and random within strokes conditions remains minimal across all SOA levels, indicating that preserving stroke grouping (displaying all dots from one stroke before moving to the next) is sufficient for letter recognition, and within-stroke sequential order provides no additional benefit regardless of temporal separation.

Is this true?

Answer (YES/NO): NO